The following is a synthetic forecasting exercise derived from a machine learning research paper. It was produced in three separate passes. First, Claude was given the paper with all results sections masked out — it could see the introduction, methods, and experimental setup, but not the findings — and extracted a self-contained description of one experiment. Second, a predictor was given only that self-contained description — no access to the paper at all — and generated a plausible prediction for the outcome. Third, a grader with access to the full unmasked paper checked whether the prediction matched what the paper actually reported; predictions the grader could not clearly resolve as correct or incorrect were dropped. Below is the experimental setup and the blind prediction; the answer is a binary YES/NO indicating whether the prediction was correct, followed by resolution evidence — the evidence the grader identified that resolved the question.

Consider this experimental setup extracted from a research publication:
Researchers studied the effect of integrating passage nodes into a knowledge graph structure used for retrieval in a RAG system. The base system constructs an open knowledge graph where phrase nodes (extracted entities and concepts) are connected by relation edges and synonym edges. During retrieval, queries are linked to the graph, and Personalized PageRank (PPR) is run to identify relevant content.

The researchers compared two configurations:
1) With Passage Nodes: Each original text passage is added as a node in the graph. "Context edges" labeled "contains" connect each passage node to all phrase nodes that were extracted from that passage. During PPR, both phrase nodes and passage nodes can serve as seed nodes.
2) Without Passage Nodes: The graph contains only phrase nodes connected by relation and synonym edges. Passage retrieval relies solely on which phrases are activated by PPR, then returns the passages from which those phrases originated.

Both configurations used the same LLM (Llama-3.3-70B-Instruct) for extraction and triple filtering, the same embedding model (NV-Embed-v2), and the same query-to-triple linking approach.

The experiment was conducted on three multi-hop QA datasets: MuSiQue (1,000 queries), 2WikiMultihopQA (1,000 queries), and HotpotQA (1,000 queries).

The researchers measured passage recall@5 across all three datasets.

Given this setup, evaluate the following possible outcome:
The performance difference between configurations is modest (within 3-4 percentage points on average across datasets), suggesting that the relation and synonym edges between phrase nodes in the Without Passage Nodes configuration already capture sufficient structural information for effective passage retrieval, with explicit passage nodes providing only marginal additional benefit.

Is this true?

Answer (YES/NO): NO